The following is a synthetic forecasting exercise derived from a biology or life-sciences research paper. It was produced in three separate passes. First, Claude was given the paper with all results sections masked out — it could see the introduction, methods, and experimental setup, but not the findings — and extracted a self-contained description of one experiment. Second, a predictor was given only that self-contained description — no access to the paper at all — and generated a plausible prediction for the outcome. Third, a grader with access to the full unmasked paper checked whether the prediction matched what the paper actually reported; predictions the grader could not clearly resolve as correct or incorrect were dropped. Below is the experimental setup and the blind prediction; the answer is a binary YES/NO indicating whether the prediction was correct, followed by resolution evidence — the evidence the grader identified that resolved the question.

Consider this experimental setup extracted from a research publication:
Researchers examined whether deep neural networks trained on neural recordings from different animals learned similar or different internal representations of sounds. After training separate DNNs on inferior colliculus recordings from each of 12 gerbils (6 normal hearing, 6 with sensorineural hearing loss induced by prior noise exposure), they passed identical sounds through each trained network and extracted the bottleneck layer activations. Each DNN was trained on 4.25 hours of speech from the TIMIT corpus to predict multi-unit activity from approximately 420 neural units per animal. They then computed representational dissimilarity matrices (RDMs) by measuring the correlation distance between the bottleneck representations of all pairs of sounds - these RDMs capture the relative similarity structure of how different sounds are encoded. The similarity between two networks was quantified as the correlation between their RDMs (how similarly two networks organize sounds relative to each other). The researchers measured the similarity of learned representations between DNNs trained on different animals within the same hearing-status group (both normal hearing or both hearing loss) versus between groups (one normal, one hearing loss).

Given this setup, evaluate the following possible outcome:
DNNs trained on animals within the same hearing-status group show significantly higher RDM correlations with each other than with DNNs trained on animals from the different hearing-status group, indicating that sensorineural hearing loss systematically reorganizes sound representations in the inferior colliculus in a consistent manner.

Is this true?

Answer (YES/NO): YES